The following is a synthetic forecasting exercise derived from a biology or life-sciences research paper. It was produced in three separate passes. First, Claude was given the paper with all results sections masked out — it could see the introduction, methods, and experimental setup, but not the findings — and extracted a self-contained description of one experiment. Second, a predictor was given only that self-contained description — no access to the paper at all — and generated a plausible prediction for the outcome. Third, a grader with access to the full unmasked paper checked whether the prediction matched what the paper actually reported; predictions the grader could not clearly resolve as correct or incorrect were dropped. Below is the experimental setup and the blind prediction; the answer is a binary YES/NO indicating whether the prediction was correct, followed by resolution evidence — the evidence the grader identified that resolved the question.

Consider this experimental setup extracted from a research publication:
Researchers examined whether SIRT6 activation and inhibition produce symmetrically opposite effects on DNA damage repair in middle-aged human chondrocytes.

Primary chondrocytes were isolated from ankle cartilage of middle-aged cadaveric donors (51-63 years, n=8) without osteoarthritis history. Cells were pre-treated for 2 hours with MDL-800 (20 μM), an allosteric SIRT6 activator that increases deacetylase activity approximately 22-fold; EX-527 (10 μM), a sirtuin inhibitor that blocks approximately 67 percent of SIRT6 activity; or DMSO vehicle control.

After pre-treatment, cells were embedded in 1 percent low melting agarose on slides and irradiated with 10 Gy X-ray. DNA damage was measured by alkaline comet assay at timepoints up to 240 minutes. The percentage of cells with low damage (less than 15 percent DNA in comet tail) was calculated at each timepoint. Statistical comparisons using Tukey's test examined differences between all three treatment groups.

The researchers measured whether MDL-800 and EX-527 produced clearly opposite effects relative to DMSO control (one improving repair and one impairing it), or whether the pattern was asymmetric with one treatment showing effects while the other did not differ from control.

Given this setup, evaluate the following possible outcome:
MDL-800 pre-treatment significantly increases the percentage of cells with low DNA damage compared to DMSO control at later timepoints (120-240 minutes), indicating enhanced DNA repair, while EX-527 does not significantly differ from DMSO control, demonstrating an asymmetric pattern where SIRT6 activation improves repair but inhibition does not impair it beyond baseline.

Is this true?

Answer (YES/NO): NO